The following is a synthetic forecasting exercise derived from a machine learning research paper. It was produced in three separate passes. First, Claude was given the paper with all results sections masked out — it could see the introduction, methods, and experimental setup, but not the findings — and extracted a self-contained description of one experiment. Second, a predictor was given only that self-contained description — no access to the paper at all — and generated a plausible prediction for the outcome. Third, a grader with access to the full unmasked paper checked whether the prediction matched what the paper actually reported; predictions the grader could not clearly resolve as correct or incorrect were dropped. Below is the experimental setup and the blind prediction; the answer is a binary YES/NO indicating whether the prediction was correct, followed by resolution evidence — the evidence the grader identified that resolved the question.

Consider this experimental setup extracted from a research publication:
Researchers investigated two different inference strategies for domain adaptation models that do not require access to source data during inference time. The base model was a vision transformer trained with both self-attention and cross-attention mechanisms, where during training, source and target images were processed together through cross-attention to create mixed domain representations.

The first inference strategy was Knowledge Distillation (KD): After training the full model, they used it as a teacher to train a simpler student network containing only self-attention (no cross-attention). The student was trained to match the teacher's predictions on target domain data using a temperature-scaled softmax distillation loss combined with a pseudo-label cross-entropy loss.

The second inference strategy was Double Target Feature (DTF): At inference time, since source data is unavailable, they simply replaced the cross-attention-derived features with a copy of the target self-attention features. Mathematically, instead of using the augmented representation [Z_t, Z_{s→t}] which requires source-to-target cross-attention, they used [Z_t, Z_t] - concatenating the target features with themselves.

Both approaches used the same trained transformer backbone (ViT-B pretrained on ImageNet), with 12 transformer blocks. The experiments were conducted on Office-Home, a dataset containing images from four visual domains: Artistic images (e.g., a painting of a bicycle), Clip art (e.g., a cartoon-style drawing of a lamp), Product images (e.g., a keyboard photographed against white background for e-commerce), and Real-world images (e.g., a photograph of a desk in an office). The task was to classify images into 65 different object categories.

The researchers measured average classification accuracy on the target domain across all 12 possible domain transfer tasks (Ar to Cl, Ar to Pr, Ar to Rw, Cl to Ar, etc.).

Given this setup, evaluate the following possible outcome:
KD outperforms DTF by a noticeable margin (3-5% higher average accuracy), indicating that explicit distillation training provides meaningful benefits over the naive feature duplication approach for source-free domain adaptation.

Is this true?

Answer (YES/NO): NO